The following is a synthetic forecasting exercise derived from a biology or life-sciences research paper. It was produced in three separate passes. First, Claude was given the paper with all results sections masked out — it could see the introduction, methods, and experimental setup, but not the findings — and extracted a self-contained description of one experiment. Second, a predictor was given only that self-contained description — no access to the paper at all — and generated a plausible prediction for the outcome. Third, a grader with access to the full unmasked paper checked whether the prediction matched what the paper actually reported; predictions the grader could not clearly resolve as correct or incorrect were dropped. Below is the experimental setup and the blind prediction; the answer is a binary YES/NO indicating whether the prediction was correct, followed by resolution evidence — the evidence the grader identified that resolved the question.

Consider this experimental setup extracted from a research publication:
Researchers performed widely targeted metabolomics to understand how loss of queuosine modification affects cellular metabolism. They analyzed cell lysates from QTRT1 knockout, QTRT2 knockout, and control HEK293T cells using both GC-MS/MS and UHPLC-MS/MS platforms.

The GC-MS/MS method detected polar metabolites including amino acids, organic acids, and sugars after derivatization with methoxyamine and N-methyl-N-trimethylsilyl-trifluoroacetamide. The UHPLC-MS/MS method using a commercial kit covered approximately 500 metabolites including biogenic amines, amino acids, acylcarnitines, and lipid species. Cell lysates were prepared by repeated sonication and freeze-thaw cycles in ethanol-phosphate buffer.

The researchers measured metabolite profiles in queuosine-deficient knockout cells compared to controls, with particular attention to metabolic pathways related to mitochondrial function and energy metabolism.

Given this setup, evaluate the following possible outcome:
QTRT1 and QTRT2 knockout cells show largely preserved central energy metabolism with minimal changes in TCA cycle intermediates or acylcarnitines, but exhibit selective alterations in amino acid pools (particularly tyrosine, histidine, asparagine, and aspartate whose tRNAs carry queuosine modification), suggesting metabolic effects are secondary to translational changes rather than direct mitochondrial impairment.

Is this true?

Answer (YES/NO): NO